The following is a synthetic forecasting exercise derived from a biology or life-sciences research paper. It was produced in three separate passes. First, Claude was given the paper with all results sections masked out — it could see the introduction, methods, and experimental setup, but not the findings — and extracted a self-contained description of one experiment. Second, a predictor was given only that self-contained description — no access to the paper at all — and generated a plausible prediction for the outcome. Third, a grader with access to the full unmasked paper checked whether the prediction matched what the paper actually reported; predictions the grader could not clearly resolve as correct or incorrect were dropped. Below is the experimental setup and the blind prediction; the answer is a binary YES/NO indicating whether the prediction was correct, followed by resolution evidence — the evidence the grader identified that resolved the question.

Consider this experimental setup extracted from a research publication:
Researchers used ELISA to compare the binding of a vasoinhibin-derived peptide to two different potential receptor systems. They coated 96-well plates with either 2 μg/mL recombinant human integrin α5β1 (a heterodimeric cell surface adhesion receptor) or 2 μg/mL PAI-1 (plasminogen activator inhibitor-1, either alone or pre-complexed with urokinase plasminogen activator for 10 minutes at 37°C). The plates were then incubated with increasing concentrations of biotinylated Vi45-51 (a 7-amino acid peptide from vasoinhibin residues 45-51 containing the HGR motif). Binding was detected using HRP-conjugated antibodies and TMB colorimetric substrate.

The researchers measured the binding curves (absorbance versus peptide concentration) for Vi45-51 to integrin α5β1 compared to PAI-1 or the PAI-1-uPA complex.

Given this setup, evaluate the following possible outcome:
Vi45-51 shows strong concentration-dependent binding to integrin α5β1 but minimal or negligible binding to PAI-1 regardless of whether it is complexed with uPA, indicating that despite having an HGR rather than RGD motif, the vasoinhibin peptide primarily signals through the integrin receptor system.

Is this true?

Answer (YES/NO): YES